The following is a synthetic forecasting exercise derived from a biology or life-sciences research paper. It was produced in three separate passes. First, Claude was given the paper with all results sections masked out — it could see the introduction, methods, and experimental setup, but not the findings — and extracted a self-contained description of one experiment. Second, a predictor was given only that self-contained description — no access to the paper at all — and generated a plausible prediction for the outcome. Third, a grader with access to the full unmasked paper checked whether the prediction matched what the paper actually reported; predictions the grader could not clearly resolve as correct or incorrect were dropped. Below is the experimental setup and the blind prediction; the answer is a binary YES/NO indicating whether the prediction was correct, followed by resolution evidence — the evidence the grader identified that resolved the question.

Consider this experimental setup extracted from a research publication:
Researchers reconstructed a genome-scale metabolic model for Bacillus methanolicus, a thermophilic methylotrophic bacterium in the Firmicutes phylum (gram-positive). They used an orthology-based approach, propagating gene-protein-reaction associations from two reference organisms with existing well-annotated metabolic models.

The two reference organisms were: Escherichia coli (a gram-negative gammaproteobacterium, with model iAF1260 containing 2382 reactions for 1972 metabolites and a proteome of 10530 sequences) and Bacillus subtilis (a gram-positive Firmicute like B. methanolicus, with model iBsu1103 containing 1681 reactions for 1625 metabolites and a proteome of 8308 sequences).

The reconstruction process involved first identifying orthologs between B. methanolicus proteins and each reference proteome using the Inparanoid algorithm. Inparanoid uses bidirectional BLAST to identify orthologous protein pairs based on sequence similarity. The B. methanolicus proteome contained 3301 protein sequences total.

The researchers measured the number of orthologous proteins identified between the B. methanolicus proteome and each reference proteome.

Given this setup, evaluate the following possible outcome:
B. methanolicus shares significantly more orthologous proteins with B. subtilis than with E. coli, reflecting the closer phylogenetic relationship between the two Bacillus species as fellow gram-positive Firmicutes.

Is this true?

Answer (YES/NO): NO